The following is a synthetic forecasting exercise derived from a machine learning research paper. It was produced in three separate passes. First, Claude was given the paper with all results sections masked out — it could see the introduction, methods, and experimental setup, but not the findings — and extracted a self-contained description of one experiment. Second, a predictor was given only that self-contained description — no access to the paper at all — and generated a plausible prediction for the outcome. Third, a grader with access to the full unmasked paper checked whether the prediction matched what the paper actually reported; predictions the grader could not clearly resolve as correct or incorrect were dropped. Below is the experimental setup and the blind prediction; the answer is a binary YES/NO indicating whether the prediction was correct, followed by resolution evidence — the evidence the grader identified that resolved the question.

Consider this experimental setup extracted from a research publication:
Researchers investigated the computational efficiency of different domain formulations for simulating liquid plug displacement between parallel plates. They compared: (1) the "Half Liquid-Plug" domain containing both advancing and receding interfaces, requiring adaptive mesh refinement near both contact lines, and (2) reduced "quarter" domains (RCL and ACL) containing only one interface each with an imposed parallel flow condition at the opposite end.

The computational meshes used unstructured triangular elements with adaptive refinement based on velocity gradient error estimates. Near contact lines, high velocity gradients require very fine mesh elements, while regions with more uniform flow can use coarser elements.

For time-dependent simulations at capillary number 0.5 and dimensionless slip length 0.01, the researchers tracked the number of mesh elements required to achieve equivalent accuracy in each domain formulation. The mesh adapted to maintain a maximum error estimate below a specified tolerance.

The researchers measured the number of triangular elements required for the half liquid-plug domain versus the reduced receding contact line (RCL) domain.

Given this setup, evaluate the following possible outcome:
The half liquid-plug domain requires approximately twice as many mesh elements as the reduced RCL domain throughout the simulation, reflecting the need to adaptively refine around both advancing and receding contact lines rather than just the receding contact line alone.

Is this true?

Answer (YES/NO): NO